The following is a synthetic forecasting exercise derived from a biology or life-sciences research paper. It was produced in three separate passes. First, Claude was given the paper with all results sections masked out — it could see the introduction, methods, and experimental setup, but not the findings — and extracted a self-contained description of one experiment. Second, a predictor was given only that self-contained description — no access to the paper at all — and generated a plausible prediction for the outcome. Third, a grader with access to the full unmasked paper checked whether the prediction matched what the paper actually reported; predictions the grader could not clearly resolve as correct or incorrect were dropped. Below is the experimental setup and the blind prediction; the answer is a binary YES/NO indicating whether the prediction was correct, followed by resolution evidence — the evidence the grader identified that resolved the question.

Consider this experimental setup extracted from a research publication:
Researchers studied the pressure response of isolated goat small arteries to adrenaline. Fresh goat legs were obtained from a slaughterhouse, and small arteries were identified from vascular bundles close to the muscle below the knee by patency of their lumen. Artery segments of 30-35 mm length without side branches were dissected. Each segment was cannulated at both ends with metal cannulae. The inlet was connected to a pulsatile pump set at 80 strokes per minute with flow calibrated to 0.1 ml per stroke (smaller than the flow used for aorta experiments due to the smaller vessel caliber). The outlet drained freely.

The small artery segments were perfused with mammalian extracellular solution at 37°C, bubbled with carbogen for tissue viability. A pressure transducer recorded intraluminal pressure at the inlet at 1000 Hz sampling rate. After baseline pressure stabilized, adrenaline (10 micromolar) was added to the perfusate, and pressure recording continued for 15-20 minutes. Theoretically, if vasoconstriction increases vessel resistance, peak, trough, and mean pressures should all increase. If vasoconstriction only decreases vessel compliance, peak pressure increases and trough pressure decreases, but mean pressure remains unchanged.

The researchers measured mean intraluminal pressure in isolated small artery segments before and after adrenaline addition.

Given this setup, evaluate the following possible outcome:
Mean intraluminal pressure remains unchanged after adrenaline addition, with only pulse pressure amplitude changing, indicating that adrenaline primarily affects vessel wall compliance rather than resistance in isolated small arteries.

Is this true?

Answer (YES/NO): NO